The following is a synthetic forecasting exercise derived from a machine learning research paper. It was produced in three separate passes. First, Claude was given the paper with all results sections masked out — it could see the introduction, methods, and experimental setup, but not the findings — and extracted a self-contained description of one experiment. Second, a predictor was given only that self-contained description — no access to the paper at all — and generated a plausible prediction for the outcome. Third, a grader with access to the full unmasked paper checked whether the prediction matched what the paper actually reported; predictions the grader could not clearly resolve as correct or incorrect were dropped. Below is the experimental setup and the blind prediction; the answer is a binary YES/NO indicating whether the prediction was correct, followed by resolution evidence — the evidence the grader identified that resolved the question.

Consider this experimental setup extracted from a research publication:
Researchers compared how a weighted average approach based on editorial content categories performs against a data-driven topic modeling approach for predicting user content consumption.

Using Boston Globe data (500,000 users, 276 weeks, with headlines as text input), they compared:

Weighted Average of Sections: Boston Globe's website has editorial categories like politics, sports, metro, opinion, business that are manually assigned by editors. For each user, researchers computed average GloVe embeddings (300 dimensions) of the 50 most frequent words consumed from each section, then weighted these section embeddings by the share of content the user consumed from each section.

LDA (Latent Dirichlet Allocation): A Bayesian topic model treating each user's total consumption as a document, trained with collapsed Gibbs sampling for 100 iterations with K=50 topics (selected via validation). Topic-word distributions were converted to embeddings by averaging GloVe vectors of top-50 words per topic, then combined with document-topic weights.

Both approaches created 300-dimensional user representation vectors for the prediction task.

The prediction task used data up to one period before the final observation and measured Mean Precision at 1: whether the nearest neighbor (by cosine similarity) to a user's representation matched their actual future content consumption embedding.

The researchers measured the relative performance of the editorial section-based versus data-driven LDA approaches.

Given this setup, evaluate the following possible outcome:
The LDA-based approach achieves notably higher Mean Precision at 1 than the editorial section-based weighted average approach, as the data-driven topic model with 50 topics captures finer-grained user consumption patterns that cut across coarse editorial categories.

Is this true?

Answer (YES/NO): YES